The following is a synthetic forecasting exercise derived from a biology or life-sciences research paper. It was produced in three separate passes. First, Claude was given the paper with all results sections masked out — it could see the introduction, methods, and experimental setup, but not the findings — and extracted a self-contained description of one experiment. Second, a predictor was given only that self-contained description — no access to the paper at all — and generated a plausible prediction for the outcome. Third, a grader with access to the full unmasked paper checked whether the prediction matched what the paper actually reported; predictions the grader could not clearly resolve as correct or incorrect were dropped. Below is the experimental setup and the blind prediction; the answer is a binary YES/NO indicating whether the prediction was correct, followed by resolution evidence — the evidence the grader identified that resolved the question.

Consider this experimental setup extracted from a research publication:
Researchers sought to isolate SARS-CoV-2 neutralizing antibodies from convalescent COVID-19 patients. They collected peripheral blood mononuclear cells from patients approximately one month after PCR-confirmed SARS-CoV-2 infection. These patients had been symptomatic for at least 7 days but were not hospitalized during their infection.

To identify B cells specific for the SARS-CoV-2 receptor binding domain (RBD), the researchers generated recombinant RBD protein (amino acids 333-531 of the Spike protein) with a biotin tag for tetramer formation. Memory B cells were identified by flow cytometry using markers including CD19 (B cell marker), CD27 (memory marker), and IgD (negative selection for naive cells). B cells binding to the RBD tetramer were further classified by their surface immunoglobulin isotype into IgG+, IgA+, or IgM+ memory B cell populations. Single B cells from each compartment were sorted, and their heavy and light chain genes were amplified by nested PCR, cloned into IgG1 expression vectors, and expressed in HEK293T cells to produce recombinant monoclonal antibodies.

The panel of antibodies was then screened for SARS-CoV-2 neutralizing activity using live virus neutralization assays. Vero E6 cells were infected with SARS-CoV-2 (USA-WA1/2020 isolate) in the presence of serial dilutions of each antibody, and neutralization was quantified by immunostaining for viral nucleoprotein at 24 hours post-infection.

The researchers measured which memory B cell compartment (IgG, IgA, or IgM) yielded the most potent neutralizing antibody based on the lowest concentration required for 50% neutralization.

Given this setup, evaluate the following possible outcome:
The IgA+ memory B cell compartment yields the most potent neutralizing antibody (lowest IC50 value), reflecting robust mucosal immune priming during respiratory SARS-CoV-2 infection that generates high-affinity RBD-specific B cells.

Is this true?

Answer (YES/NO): NO